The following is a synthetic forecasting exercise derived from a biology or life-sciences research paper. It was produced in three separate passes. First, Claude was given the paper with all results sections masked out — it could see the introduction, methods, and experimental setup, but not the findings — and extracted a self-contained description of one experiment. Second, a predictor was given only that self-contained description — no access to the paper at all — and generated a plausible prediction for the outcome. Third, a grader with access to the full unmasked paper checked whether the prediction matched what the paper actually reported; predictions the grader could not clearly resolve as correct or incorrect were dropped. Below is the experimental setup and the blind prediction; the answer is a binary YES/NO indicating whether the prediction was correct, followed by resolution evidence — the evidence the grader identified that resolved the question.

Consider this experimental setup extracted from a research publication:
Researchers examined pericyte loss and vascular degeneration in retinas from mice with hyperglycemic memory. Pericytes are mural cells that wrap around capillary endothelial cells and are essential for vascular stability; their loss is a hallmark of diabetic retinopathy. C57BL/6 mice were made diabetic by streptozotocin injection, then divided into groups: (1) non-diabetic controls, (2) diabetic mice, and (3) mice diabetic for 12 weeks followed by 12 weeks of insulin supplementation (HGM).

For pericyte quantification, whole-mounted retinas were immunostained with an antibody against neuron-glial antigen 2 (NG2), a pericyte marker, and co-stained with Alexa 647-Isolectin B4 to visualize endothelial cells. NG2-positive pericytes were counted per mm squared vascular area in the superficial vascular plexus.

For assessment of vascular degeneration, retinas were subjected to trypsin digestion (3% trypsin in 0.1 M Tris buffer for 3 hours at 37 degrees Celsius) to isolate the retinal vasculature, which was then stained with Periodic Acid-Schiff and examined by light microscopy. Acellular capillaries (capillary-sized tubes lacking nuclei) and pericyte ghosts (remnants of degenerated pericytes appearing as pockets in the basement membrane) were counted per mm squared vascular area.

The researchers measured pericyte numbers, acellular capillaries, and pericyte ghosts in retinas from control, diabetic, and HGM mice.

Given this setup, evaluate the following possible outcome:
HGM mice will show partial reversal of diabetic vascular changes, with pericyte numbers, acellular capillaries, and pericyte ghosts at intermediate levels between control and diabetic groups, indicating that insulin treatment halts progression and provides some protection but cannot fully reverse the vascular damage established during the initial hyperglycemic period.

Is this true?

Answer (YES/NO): NO